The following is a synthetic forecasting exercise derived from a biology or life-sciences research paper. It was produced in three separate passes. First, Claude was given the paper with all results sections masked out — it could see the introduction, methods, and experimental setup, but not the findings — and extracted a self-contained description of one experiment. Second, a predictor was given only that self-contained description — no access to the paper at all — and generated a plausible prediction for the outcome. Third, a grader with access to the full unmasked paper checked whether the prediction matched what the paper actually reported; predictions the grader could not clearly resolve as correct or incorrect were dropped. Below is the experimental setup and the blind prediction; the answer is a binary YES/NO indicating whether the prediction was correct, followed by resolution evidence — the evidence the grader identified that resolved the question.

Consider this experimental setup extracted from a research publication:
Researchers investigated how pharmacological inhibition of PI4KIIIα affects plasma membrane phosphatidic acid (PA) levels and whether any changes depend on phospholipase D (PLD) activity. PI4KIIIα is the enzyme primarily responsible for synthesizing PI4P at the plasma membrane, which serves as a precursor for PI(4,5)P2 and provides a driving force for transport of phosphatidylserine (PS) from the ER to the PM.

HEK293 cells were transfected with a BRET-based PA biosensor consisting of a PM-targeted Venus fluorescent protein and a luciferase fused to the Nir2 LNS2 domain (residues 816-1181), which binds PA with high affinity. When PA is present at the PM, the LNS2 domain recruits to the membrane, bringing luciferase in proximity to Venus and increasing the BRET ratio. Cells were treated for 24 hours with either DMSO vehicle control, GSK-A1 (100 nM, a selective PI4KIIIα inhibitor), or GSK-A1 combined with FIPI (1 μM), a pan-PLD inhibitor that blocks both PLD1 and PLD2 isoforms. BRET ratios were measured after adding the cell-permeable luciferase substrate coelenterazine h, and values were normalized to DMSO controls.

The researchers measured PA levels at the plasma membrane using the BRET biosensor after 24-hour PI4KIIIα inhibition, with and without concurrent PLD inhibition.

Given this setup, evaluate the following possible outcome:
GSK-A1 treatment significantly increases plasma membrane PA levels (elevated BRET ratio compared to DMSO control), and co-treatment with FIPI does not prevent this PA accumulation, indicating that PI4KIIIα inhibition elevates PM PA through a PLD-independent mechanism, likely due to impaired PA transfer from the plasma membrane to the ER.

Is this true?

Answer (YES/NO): NO